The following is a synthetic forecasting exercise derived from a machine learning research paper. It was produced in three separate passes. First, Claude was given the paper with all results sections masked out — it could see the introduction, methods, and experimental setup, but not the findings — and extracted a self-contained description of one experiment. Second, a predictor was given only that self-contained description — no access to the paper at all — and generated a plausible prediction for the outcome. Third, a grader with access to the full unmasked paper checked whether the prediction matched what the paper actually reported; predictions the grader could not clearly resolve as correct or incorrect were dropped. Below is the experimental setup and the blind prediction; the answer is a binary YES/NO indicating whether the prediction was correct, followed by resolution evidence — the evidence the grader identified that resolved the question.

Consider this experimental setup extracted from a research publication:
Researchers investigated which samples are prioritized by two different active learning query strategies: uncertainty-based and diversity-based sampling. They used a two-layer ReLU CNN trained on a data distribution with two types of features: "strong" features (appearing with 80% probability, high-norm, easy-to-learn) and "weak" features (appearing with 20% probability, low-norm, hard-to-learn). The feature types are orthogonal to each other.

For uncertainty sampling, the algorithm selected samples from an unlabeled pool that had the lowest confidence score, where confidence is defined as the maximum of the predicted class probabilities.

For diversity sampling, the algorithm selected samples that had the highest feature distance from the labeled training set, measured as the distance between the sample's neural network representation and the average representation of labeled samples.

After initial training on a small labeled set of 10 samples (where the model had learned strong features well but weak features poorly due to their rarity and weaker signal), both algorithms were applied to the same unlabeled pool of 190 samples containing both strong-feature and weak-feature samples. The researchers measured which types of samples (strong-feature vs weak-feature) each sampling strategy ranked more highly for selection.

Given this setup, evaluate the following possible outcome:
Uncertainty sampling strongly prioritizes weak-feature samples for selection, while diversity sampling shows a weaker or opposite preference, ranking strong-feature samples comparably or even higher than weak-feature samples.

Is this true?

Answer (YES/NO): NO